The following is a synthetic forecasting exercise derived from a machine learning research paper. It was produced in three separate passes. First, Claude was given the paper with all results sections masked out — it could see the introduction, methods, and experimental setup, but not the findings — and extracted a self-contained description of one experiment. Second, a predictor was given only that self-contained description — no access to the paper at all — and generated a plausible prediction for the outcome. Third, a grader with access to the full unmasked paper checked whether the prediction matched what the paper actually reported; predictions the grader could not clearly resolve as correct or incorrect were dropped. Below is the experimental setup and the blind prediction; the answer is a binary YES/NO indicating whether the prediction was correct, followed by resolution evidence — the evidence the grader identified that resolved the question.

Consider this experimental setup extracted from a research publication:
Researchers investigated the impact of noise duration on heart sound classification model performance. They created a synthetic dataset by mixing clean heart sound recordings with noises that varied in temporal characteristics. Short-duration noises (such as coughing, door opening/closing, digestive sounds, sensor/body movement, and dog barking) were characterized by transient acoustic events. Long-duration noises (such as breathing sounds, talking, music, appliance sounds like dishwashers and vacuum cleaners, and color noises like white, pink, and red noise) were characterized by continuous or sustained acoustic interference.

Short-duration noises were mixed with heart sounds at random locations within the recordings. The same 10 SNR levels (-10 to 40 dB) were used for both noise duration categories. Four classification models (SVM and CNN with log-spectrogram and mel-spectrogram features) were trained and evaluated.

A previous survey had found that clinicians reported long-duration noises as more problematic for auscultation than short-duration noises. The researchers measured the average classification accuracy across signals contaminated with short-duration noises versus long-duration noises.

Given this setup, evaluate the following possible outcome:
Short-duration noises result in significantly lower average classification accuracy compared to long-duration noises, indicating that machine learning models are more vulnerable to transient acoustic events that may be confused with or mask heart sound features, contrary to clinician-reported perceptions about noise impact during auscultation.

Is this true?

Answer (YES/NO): NO